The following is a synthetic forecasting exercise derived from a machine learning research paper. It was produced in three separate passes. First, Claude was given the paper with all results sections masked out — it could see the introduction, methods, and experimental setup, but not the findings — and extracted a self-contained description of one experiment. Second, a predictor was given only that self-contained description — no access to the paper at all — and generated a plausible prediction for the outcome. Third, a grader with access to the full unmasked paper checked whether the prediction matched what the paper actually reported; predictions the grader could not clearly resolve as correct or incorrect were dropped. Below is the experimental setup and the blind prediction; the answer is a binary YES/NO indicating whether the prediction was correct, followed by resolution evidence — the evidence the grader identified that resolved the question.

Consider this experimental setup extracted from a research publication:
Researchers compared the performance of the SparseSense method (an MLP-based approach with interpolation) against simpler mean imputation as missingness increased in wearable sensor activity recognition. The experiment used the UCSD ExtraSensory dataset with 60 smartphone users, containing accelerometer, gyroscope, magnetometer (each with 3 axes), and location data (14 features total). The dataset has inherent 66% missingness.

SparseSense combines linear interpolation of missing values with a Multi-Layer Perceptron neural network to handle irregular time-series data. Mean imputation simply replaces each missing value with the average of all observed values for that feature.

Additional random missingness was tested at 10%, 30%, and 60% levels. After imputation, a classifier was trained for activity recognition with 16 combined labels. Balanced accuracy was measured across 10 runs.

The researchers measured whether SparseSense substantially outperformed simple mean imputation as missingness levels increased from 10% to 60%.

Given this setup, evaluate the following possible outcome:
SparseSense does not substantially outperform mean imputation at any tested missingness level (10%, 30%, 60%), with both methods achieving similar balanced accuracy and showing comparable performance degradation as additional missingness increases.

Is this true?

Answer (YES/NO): YES